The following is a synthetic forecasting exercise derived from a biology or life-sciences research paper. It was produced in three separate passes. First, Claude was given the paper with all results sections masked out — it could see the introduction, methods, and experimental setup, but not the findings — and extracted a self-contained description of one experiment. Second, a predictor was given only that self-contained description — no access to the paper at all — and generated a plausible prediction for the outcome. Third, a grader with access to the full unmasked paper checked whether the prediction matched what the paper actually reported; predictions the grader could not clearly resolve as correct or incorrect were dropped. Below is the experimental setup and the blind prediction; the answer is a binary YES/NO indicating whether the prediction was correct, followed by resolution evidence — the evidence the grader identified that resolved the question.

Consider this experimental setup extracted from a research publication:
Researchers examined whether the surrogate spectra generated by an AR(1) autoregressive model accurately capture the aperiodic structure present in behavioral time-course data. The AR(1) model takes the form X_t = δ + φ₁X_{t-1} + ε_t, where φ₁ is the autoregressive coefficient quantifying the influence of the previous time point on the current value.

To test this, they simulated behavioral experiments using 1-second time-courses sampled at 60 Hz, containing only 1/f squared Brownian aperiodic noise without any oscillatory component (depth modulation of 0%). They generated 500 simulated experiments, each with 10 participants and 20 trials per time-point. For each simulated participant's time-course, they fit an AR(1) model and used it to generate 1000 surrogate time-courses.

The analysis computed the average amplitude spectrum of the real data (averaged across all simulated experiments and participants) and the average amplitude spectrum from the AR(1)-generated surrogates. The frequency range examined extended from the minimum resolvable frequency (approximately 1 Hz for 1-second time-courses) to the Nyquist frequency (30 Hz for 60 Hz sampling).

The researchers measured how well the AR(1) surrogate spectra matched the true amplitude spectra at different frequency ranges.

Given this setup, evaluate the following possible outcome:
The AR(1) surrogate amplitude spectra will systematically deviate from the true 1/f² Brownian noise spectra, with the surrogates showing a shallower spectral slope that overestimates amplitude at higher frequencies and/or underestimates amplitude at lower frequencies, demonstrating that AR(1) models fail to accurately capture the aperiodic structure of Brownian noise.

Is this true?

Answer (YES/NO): NO